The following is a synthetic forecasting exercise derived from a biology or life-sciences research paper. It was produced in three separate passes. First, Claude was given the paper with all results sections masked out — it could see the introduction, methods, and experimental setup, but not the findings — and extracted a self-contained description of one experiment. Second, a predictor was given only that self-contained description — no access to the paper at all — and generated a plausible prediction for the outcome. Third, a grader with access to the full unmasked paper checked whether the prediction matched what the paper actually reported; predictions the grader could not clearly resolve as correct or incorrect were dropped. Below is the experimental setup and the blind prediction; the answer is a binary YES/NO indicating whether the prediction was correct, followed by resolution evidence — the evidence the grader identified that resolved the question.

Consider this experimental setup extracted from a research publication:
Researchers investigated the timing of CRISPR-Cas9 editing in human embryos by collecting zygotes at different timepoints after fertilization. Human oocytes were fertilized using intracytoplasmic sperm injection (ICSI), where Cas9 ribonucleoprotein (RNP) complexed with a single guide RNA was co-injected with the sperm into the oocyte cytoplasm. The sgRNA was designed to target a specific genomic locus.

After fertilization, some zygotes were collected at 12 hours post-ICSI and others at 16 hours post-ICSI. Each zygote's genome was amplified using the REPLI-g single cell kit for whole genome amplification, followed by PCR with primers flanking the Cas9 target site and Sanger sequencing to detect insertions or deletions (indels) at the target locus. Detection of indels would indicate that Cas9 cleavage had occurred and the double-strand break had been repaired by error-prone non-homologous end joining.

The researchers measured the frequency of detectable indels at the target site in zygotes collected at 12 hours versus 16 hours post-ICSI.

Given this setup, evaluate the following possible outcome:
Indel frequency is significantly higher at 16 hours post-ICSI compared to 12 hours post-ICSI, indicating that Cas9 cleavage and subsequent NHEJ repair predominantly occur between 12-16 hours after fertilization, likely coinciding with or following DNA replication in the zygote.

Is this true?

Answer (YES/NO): YES